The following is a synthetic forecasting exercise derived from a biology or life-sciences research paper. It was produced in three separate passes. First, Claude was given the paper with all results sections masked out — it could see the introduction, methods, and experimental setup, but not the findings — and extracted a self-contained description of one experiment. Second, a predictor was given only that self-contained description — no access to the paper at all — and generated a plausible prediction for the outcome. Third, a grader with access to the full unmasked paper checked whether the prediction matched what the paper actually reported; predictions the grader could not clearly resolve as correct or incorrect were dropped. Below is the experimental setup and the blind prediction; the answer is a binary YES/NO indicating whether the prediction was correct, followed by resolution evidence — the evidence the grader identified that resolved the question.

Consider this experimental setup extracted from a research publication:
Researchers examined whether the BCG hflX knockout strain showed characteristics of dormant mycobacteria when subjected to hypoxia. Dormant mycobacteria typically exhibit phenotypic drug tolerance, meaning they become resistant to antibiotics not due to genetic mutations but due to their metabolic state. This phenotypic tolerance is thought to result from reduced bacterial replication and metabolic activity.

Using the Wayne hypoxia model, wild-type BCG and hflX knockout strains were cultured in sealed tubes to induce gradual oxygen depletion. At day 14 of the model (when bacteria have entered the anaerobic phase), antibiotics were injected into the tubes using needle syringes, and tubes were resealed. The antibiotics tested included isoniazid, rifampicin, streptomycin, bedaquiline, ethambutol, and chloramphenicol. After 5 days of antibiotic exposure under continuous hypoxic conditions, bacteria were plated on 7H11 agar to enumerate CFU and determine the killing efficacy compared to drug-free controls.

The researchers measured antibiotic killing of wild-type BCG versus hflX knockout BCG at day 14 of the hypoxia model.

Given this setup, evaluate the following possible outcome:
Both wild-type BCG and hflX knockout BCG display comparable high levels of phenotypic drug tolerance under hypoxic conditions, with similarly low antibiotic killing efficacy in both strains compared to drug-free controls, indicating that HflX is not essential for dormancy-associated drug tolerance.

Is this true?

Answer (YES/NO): YES